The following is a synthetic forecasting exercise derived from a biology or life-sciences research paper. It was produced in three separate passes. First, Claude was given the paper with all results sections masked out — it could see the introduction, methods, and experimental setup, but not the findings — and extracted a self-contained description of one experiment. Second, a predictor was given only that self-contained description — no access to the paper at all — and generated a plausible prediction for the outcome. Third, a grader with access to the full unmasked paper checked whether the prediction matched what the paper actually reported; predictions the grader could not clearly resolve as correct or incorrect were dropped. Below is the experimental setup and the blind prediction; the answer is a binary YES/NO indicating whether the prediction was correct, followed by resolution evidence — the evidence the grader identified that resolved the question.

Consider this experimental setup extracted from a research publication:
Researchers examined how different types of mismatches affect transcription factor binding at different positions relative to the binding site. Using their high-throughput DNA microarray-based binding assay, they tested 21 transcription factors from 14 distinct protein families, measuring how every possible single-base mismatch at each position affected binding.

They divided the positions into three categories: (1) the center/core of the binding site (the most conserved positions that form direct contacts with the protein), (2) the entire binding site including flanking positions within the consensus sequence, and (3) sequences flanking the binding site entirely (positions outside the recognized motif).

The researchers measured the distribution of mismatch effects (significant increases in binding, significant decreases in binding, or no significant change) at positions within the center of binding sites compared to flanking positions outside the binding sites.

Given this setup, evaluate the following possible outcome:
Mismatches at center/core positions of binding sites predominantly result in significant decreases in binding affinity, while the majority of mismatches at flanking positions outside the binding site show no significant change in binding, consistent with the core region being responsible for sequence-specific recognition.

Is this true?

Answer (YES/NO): YES